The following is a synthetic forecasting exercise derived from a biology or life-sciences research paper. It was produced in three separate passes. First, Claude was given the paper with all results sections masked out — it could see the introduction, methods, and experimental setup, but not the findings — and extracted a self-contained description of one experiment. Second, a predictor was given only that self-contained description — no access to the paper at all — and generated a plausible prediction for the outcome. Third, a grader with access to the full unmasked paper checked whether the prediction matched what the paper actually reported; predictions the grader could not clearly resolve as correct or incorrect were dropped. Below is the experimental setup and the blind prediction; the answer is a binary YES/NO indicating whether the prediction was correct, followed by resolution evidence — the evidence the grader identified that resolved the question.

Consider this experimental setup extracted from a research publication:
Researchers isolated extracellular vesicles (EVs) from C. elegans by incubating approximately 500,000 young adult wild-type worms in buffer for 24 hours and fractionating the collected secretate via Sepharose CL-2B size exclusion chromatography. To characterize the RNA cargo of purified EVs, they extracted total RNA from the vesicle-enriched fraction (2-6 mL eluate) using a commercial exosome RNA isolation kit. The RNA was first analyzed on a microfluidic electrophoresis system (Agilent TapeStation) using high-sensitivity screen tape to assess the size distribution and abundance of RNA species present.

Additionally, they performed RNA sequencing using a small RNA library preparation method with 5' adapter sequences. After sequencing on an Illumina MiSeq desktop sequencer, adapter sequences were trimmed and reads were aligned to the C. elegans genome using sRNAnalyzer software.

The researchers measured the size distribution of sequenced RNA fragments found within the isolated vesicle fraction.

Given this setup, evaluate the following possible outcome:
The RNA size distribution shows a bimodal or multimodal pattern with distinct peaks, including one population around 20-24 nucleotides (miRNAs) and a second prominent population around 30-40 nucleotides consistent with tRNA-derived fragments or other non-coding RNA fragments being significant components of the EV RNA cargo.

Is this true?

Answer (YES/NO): NO